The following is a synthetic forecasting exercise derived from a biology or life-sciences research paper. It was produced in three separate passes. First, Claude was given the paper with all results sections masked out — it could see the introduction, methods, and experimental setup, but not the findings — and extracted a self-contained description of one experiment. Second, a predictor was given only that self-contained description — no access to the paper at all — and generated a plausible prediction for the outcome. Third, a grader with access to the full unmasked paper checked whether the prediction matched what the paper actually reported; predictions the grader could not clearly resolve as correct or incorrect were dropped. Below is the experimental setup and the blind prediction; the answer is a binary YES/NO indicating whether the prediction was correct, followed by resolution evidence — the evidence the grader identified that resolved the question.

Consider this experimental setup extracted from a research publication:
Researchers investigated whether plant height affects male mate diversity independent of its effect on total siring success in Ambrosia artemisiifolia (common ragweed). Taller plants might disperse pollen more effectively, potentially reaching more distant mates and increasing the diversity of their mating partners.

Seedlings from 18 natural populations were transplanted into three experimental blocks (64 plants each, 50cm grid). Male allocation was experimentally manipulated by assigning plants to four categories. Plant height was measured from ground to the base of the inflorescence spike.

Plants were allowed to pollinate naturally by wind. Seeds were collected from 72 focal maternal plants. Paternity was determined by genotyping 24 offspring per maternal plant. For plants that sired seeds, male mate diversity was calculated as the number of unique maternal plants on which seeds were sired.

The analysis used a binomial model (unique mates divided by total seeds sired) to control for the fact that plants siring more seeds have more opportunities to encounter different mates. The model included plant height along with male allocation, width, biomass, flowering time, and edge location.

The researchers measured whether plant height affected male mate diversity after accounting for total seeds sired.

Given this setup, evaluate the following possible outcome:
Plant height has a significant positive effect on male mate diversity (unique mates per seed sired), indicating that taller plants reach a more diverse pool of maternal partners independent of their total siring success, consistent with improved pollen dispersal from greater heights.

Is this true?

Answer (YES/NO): NO